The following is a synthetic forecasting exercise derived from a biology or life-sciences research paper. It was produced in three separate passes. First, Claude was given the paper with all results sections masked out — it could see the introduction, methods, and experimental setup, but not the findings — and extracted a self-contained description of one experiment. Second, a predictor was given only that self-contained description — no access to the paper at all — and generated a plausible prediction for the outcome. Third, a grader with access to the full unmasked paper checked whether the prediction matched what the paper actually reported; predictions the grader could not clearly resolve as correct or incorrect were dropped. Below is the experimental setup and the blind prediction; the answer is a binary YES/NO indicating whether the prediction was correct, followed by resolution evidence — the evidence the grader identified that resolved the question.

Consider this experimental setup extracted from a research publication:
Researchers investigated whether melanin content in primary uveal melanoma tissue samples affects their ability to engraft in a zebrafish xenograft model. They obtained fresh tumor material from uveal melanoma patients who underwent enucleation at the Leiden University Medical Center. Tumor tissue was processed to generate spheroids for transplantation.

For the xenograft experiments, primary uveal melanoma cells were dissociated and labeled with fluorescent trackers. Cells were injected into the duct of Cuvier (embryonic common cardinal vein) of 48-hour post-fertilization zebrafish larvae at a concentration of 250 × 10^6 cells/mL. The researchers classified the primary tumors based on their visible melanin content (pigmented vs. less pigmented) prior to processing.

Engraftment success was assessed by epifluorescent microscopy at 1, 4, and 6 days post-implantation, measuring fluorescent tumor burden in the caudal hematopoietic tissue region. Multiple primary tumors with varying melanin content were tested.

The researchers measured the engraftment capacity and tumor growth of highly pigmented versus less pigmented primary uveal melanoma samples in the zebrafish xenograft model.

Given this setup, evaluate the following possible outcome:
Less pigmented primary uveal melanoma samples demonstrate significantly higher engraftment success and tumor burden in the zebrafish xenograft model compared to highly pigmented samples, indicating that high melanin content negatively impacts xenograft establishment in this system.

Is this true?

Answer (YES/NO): NO